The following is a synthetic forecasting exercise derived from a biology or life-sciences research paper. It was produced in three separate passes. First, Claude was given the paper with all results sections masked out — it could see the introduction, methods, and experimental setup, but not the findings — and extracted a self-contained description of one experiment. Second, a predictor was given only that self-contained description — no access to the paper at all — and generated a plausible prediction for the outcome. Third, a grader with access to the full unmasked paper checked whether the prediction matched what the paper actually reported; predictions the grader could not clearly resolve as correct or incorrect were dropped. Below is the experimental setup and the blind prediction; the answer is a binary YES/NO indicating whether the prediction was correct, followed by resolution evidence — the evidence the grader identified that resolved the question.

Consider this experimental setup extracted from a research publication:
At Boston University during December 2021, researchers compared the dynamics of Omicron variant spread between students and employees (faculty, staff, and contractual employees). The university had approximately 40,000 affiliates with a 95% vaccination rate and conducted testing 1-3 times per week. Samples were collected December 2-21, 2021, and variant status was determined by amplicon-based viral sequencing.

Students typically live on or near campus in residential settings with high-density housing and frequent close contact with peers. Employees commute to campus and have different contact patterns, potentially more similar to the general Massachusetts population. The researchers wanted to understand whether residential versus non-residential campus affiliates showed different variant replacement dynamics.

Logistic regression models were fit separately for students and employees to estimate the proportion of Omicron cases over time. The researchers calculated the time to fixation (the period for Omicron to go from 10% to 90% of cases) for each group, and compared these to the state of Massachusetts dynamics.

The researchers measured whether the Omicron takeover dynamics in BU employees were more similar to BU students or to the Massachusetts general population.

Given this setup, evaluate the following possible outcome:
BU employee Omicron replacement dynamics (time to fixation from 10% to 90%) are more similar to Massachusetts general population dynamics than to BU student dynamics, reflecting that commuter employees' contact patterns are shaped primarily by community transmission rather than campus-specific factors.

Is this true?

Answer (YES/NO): NO